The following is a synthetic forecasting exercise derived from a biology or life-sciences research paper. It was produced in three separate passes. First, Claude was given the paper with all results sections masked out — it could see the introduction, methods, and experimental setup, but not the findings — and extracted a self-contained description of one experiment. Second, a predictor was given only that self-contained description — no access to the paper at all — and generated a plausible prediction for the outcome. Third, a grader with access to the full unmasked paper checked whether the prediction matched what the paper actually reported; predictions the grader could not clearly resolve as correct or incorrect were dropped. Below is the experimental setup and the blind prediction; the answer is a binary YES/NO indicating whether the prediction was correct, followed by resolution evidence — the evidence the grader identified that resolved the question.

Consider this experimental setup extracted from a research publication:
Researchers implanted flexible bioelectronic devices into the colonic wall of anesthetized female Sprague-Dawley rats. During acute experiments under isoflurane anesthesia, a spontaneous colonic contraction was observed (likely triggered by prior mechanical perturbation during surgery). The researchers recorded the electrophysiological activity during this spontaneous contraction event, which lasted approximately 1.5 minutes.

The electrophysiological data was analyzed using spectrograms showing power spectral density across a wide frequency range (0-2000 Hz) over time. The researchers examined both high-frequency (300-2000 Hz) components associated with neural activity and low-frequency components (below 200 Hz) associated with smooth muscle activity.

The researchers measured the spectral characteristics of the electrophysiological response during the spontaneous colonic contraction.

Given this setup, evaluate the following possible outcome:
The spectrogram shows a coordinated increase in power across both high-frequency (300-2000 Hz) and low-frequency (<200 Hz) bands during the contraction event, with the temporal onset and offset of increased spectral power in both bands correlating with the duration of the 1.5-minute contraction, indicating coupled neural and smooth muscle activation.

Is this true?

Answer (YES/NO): NO